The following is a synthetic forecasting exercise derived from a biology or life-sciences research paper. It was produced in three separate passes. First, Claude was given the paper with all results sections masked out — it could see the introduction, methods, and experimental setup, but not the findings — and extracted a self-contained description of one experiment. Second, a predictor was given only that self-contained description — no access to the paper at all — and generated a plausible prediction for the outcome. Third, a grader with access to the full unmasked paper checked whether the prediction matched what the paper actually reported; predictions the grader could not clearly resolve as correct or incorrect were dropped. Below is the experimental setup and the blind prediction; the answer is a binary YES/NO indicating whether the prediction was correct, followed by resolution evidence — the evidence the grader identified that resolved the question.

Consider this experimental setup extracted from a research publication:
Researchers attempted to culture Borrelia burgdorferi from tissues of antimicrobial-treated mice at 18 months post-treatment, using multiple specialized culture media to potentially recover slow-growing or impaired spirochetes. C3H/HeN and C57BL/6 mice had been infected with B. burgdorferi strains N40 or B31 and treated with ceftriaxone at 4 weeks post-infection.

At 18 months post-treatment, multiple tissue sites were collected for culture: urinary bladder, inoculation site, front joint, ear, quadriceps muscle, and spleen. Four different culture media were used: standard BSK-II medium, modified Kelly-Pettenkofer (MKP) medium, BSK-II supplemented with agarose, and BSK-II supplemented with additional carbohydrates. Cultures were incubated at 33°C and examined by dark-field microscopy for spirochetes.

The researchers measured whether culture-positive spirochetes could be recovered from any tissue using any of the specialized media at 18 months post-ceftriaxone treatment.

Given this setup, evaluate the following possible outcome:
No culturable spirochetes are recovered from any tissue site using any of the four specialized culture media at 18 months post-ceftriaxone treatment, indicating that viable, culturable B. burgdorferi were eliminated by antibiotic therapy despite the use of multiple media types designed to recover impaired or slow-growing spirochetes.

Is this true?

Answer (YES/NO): NO